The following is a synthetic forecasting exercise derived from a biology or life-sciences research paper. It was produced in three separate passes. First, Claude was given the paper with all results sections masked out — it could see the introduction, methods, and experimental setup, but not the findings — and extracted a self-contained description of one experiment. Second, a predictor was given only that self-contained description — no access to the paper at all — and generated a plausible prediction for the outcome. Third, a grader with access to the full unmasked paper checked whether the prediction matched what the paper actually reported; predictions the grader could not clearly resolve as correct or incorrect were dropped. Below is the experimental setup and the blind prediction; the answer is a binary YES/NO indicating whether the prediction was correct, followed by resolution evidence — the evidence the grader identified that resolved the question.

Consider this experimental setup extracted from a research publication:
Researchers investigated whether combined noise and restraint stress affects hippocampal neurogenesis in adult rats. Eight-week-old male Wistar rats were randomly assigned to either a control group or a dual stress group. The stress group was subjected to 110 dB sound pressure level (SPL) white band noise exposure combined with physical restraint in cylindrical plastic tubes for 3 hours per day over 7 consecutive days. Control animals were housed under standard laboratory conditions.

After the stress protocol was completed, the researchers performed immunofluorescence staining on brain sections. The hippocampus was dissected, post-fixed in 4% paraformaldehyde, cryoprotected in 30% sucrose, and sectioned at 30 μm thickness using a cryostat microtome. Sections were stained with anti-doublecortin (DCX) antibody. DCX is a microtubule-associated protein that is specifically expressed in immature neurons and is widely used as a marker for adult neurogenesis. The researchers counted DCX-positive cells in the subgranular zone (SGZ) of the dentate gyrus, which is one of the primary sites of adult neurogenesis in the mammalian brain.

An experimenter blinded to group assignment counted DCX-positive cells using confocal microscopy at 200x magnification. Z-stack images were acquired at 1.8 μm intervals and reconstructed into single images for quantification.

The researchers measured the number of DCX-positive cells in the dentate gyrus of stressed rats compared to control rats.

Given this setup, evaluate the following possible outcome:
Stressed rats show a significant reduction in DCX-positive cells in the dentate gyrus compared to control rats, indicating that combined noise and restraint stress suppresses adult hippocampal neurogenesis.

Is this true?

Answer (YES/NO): YES